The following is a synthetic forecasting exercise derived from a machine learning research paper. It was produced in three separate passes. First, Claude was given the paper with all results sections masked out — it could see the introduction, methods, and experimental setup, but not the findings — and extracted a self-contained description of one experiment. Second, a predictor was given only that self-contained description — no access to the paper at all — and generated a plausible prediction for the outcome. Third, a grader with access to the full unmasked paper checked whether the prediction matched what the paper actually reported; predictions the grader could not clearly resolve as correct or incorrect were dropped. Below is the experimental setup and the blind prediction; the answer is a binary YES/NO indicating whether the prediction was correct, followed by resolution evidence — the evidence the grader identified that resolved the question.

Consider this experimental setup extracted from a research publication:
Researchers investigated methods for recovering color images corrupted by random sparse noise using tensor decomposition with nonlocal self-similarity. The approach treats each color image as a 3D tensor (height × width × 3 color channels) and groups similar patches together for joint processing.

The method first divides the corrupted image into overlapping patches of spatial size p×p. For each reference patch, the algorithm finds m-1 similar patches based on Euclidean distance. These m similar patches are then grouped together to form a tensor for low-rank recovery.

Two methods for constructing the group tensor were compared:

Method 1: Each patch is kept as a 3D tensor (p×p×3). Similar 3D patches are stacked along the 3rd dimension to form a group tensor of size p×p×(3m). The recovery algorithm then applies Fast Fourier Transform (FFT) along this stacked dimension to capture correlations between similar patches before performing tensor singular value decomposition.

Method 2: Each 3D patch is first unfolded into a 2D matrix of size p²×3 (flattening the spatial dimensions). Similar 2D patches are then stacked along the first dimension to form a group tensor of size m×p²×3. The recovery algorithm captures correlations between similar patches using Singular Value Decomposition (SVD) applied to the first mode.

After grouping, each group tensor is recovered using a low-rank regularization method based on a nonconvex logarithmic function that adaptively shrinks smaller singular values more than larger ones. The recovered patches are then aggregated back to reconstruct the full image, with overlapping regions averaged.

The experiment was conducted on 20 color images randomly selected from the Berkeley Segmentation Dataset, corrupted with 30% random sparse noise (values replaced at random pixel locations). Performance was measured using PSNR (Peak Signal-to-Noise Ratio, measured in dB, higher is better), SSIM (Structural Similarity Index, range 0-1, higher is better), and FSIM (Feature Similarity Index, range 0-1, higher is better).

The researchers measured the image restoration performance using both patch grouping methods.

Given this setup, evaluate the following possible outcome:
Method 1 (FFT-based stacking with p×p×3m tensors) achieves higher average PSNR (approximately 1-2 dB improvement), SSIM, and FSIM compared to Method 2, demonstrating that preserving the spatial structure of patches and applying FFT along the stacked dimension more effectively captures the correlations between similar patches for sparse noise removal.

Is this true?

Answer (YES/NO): NO